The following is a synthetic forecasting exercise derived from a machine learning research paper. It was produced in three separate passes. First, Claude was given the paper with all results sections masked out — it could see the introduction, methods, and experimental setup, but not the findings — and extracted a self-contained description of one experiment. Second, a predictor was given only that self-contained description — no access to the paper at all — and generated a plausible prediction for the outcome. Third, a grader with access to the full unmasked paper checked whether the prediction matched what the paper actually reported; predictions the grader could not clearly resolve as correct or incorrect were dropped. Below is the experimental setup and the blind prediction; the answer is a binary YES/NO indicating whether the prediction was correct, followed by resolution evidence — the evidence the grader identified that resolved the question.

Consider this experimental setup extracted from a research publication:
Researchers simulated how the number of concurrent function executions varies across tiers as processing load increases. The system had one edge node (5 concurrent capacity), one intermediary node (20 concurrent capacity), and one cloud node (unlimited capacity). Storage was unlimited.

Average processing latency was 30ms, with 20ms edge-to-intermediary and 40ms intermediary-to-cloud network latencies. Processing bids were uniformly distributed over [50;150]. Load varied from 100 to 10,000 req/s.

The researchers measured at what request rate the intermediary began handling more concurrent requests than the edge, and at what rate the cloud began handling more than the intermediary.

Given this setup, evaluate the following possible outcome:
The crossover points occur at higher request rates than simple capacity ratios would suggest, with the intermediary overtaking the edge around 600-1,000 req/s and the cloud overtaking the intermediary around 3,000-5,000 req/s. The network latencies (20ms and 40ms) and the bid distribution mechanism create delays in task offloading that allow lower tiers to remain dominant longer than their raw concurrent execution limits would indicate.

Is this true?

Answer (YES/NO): NO